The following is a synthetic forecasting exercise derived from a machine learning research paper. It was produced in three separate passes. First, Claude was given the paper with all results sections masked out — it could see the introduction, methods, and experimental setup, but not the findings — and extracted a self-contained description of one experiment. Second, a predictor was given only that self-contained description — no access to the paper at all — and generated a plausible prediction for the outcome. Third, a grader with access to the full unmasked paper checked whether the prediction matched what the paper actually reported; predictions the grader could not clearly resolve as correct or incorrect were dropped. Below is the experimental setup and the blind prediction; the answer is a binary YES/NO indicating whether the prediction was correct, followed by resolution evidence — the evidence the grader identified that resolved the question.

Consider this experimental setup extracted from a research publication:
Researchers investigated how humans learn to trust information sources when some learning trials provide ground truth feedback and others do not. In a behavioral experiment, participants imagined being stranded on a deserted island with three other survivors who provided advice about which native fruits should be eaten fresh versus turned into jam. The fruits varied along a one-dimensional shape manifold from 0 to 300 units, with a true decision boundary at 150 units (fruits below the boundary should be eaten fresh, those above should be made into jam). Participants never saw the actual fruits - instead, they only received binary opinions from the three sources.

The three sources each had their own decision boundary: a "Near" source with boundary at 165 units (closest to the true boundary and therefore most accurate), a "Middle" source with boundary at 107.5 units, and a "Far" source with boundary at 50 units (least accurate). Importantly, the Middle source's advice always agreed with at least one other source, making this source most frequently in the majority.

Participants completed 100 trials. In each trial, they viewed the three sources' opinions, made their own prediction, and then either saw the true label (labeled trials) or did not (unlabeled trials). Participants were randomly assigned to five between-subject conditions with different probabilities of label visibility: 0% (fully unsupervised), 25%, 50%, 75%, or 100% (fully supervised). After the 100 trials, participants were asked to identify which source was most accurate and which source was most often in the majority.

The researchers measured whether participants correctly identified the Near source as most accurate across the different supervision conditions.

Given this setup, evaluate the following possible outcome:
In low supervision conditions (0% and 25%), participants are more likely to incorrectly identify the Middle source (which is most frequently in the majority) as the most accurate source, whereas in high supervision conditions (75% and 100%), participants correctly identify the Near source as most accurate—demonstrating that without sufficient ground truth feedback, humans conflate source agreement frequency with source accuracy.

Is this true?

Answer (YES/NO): NO